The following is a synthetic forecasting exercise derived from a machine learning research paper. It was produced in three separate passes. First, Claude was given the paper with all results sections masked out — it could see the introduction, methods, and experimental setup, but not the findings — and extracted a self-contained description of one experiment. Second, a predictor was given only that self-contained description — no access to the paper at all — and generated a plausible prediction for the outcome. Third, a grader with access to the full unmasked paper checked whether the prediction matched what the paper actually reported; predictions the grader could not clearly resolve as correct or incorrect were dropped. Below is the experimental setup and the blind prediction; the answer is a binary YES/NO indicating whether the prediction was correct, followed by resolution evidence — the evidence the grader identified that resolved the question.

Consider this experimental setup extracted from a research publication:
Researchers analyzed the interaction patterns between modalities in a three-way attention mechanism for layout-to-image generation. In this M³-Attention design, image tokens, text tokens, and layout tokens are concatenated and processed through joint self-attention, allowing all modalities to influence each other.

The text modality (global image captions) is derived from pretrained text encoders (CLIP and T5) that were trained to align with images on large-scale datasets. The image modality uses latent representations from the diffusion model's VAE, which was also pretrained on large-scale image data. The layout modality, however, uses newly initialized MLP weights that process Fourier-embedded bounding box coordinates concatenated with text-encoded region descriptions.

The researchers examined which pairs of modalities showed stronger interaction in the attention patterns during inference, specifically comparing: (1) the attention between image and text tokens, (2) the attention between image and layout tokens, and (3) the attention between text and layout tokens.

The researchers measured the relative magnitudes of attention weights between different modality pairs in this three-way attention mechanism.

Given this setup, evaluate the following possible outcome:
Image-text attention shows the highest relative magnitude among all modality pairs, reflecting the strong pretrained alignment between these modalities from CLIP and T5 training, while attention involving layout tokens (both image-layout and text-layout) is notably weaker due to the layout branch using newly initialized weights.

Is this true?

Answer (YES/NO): YES